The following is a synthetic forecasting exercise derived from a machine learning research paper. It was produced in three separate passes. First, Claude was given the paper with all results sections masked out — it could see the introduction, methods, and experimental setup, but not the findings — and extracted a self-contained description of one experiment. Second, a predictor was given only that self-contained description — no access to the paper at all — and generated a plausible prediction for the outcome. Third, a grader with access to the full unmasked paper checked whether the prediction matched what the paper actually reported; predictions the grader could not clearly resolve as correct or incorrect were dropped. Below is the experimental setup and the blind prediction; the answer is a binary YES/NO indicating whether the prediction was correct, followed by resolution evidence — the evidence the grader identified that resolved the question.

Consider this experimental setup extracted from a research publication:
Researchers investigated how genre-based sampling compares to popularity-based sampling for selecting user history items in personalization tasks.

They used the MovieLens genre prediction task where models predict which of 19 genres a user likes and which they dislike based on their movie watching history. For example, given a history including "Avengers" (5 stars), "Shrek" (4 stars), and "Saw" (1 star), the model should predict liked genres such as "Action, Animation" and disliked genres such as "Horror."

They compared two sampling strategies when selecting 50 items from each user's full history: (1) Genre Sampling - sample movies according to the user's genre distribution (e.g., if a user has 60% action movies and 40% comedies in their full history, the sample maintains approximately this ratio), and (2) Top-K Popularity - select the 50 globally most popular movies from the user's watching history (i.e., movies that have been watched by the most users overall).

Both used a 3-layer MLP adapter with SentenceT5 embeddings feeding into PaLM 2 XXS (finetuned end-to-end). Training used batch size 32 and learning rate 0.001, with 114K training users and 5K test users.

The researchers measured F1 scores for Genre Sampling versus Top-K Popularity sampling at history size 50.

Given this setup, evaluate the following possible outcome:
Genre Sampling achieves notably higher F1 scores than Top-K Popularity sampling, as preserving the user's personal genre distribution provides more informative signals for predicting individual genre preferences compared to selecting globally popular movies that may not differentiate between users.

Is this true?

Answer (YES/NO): NO